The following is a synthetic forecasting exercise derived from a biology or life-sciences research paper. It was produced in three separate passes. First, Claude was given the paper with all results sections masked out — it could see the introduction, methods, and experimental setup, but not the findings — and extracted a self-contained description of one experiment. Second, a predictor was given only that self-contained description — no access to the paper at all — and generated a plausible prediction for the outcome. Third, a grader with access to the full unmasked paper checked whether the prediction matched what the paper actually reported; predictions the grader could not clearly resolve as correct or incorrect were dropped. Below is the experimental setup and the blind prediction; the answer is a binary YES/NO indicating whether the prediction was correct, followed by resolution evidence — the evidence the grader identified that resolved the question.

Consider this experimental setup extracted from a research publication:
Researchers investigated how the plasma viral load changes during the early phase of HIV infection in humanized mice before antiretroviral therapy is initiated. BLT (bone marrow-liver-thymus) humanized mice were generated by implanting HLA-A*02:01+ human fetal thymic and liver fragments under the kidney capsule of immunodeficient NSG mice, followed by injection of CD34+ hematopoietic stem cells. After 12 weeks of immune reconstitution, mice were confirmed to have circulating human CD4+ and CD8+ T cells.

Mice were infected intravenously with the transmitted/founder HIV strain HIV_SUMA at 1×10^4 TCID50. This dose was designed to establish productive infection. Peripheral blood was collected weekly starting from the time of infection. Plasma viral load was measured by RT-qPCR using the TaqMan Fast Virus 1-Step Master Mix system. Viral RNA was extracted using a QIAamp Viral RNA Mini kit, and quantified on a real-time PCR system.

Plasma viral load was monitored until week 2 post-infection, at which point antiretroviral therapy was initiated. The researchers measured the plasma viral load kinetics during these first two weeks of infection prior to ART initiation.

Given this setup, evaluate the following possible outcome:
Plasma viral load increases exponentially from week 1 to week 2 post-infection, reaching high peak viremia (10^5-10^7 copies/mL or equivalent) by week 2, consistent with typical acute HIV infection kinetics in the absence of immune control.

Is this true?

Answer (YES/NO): NO